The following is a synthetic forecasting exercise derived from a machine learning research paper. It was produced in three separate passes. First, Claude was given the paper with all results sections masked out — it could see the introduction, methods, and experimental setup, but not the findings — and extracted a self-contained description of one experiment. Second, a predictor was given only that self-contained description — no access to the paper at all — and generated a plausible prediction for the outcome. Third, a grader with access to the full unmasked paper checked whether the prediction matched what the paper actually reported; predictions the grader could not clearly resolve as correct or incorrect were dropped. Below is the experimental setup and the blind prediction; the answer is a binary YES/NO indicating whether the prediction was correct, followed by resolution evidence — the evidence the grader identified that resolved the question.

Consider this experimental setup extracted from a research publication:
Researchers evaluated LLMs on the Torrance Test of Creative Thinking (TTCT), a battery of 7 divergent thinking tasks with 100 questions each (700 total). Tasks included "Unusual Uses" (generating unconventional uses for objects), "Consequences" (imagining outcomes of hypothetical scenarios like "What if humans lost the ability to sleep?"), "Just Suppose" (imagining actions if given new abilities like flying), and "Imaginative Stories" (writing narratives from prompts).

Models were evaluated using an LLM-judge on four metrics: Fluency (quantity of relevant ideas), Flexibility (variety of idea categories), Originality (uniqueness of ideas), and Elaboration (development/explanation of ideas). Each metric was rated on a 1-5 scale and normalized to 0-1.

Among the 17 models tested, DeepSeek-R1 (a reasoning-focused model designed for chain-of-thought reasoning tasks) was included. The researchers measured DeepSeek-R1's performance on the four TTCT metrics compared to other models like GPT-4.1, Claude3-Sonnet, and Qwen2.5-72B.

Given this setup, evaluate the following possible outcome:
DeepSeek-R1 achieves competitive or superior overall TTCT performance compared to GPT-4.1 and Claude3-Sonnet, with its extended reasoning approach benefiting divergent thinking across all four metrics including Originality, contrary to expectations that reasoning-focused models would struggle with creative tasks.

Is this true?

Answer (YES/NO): NO